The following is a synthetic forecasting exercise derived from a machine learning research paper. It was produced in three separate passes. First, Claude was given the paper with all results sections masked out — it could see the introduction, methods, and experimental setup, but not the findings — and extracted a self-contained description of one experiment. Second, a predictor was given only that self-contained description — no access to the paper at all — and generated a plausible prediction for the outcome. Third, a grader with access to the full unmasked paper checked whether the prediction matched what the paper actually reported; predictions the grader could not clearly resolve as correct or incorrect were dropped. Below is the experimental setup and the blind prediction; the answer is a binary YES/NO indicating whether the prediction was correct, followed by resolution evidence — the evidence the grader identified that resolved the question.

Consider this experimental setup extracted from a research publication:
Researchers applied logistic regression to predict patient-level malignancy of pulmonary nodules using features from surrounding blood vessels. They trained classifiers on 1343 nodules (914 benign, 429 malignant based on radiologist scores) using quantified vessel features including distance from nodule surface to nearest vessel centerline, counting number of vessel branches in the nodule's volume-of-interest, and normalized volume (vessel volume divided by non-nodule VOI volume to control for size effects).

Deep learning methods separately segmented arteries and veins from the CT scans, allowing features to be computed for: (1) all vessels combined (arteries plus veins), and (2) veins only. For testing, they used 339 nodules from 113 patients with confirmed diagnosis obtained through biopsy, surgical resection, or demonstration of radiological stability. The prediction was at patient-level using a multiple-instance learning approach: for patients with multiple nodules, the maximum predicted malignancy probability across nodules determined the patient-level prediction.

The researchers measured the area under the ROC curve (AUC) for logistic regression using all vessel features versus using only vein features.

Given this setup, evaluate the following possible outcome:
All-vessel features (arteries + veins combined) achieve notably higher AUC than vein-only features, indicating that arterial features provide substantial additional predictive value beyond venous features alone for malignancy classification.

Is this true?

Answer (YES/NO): NO